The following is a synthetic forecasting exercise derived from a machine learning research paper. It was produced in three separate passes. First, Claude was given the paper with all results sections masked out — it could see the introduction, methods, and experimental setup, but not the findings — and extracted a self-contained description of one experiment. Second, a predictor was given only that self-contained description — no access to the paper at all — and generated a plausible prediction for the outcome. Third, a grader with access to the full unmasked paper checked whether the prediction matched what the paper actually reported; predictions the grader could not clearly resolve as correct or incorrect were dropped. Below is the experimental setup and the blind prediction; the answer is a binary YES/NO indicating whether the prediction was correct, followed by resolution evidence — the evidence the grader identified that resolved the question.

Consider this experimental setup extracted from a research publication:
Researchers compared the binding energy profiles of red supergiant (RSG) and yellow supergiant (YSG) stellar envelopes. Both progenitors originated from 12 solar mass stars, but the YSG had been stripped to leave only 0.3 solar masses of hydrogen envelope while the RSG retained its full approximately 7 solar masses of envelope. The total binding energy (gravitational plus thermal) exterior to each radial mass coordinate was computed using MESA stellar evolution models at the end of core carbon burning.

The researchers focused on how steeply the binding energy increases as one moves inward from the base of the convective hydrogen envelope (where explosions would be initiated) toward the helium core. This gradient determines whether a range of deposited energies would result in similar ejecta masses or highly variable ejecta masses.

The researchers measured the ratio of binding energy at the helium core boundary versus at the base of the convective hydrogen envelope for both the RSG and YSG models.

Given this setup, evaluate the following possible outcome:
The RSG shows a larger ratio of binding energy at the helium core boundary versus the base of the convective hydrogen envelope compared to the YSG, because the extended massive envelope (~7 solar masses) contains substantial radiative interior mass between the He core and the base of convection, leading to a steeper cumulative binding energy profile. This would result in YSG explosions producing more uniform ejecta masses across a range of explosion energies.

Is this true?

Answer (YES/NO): NO